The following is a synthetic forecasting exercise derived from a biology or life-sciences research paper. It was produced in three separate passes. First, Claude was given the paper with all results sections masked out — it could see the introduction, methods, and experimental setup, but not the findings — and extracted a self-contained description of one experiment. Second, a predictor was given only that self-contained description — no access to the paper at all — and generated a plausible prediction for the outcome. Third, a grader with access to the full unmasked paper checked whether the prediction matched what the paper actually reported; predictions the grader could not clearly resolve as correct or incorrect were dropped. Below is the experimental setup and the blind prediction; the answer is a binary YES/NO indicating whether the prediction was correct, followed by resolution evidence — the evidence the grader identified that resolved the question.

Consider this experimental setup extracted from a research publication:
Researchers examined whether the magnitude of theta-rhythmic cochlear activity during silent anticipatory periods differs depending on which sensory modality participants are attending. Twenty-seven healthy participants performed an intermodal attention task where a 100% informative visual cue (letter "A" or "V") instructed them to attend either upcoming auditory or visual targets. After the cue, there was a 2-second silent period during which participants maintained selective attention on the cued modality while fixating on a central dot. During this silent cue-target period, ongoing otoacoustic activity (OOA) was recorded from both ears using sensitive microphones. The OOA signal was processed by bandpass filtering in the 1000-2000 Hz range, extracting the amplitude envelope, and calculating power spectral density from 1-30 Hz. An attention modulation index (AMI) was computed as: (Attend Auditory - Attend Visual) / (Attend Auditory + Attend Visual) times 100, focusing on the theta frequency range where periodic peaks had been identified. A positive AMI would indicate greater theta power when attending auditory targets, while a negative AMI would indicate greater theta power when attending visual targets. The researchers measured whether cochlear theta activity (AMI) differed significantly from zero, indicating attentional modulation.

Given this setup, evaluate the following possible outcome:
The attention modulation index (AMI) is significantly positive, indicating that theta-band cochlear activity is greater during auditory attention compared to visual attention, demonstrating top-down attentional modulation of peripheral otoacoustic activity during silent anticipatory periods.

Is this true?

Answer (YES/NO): YES